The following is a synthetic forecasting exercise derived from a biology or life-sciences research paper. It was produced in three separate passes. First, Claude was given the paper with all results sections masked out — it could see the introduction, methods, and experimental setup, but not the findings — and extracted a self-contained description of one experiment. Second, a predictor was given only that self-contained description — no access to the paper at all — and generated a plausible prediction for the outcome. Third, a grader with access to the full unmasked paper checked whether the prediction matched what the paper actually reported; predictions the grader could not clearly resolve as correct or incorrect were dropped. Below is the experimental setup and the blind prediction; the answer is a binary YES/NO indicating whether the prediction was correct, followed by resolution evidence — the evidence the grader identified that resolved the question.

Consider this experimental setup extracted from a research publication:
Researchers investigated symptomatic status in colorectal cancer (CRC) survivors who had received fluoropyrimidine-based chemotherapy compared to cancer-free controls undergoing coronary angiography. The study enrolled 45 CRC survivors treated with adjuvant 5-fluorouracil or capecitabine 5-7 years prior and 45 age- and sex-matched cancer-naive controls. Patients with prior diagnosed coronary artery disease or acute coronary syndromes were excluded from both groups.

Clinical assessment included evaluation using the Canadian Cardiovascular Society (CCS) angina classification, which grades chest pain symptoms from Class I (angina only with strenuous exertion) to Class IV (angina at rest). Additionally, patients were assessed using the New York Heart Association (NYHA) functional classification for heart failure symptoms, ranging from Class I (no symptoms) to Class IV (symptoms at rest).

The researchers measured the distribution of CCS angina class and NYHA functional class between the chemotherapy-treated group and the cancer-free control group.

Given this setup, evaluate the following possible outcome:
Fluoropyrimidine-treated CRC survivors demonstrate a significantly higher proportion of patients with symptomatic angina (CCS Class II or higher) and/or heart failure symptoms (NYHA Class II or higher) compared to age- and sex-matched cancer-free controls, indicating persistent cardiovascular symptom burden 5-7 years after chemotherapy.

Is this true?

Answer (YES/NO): NO